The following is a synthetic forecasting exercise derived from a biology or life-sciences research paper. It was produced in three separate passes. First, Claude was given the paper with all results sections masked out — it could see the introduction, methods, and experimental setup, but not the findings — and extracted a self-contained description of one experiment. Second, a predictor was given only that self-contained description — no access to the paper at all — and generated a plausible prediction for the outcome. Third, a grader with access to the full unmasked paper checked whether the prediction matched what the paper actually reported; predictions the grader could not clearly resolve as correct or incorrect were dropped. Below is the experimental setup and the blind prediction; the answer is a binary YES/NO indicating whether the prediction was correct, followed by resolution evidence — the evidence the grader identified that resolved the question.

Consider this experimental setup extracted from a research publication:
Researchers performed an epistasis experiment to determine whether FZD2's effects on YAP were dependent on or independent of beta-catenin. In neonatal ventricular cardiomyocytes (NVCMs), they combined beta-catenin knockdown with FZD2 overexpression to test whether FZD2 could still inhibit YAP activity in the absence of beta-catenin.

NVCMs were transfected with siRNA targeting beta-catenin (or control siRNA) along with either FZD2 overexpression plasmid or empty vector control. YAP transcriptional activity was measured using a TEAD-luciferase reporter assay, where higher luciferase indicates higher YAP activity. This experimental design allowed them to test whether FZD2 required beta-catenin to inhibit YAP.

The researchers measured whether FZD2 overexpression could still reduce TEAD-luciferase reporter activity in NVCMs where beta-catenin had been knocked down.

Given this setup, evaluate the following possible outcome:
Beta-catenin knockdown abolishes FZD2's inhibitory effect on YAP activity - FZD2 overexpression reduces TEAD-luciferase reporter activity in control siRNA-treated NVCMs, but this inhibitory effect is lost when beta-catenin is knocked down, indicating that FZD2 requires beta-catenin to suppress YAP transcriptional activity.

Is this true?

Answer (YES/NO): NO